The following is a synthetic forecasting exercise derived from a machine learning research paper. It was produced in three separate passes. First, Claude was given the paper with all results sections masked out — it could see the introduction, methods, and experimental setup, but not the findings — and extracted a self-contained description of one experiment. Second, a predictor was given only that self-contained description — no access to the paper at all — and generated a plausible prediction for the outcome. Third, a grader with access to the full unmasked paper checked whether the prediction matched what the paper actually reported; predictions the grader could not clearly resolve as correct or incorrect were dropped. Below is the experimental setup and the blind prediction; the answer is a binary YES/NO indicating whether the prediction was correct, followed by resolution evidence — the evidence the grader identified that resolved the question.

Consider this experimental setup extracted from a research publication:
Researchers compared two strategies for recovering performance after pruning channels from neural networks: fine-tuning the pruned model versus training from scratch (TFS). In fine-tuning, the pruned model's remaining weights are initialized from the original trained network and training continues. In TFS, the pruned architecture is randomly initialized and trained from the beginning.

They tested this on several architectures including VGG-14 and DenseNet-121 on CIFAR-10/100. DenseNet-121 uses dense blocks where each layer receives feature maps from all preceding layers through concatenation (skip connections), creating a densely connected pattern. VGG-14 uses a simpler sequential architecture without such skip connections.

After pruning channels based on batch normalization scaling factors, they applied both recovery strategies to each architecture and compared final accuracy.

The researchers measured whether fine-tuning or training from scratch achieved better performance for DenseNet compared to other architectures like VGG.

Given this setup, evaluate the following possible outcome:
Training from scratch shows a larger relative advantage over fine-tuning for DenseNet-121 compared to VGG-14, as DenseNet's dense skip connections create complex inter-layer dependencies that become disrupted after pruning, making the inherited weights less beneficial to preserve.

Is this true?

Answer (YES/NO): NO